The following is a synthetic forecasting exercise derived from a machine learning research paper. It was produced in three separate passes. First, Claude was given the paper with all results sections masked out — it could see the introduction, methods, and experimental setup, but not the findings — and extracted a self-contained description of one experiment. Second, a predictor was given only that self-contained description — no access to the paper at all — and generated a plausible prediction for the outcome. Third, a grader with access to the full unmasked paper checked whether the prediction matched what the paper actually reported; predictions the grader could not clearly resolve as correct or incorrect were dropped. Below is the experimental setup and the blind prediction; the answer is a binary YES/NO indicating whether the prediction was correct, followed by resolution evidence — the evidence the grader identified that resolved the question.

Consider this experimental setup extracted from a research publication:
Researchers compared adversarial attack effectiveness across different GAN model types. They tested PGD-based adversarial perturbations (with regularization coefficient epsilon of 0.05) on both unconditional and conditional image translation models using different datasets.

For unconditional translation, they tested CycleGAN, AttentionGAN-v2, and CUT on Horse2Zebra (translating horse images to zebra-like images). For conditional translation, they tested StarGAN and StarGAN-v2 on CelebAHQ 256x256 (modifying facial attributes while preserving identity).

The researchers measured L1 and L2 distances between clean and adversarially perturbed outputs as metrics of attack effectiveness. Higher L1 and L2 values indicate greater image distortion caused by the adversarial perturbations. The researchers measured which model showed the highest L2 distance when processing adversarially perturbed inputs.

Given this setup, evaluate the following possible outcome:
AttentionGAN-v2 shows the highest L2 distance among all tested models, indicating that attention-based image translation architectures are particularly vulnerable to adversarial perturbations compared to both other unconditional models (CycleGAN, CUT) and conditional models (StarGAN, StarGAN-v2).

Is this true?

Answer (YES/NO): NO